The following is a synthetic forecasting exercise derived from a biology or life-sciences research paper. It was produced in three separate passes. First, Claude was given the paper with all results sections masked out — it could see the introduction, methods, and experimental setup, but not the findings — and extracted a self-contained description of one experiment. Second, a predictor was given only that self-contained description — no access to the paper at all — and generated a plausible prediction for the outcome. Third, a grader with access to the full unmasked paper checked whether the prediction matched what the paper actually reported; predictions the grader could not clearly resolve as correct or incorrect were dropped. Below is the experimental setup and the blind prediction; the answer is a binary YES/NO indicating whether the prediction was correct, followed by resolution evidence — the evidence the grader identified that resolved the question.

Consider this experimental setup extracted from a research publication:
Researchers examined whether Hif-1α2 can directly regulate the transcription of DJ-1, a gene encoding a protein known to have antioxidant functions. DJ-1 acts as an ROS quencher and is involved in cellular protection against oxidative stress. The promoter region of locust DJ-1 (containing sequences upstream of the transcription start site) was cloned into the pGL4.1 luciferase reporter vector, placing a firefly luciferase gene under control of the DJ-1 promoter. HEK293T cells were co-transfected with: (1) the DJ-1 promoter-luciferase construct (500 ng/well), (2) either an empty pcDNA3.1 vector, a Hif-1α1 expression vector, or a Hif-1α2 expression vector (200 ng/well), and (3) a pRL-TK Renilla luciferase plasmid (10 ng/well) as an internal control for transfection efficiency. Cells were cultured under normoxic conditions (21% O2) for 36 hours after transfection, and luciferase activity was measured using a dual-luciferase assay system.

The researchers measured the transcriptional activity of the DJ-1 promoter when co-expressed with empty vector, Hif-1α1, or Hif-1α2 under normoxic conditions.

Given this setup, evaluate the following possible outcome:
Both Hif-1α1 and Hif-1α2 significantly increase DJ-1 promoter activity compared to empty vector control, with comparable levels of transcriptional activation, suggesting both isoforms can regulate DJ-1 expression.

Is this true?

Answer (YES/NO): NO